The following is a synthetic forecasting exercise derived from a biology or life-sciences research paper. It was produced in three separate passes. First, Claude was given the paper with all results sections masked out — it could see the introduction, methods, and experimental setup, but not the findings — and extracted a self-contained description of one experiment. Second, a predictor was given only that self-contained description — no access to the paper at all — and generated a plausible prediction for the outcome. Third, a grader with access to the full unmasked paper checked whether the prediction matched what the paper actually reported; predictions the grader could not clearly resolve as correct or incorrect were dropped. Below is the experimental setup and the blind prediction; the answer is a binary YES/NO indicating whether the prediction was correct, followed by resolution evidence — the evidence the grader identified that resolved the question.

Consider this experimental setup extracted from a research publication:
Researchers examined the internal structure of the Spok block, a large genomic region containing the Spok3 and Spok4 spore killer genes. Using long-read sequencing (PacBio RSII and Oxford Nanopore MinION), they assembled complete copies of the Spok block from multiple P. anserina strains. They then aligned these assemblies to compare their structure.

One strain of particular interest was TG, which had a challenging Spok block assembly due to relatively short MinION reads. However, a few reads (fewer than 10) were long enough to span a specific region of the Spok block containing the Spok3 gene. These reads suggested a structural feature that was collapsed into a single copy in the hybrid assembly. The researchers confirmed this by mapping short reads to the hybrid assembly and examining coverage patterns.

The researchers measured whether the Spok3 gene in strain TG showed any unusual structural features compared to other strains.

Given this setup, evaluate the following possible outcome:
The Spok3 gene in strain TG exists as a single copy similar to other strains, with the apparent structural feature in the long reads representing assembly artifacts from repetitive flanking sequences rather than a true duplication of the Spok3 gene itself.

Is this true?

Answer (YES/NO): NO